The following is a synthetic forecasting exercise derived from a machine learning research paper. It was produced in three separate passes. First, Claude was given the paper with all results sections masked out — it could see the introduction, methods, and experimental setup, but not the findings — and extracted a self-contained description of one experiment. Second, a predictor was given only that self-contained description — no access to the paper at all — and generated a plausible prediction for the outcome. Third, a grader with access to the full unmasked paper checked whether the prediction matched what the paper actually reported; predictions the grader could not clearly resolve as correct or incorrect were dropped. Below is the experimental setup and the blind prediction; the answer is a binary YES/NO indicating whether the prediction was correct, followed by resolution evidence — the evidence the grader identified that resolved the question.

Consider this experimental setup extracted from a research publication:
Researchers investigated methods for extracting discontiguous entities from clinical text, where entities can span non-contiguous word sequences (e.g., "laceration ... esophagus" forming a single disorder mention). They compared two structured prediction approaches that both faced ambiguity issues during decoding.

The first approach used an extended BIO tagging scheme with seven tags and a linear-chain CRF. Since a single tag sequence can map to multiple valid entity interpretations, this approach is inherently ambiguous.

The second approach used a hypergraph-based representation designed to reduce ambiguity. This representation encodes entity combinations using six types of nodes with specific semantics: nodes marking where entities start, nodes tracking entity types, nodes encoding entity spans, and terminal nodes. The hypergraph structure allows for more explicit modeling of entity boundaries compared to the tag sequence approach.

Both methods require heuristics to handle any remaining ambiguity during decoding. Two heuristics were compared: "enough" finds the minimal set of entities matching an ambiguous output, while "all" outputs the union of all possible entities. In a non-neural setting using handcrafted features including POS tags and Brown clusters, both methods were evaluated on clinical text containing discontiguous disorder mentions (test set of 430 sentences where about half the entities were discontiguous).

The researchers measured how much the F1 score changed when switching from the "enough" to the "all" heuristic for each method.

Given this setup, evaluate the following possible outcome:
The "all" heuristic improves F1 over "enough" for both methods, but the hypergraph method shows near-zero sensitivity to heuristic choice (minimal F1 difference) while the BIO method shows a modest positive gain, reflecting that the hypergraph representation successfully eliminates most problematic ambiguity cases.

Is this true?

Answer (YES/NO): NO